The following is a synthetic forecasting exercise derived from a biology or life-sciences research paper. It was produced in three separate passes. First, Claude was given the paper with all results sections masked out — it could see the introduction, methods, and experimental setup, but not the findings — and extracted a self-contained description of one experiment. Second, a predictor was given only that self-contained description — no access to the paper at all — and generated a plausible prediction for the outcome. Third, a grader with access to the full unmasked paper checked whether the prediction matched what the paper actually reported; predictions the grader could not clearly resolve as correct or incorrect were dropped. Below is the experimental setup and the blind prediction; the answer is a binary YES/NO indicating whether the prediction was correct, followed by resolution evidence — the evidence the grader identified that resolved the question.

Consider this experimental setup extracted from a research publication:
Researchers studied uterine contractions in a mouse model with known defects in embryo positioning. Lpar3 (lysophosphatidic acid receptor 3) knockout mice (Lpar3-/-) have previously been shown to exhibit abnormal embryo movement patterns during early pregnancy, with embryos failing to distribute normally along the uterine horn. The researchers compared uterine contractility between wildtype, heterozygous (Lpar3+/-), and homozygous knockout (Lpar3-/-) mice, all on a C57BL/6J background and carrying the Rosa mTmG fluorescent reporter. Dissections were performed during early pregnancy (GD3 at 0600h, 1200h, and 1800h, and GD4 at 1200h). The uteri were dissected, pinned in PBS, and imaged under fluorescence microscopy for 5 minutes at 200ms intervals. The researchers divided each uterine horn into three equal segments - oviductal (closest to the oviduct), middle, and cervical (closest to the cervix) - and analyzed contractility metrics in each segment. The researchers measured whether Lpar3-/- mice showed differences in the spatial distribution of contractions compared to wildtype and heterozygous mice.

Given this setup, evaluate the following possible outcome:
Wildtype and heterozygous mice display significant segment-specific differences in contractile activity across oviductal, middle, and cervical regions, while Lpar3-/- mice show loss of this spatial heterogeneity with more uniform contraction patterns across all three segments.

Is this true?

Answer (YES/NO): NO